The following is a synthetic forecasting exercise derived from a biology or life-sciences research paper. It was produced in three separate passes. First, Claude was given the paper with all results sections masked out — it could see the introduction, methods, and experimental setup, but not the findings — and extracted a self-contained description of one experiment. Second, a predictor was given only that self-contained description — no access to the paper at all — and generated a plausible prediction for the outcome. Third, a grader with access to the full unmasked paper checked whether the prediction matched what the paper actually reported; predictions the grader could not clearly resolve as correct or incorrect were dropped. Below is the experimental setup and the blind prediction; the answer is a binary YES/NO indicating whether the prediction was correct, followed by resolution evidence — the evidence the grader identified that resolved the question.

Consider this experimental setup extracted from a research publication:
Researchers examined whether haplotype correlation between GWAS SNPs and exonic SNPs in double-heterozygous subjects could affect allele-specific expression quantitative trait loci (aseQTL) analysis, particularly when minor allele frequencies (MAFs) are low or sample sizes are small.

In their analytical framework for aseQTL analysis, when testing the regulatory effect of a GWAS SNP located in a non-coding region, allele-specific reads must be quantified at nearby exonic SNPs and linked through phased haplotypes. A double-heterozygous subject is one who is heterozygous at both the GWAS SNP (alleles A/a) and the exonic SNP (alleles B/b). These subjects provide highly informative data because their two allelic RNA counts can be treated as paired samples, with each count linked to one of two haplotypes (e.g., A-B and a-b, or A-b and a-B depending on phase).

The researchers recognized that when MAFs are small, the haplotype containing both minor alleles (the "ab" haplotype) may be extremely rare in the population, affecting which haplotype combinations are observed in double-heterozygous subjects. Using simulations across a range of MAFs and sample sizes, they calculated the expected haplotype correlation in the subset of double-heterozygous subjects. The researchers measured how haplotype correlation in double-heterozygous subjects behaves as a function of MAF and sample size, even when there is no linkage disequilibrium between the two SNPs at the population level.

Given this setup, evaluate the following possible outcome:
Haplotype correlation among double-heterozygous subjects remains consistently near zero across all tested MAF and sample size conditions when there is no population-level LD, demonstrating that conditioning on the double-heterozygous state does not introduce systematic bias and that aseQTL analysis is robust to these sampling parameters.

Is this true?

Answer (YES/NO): NO